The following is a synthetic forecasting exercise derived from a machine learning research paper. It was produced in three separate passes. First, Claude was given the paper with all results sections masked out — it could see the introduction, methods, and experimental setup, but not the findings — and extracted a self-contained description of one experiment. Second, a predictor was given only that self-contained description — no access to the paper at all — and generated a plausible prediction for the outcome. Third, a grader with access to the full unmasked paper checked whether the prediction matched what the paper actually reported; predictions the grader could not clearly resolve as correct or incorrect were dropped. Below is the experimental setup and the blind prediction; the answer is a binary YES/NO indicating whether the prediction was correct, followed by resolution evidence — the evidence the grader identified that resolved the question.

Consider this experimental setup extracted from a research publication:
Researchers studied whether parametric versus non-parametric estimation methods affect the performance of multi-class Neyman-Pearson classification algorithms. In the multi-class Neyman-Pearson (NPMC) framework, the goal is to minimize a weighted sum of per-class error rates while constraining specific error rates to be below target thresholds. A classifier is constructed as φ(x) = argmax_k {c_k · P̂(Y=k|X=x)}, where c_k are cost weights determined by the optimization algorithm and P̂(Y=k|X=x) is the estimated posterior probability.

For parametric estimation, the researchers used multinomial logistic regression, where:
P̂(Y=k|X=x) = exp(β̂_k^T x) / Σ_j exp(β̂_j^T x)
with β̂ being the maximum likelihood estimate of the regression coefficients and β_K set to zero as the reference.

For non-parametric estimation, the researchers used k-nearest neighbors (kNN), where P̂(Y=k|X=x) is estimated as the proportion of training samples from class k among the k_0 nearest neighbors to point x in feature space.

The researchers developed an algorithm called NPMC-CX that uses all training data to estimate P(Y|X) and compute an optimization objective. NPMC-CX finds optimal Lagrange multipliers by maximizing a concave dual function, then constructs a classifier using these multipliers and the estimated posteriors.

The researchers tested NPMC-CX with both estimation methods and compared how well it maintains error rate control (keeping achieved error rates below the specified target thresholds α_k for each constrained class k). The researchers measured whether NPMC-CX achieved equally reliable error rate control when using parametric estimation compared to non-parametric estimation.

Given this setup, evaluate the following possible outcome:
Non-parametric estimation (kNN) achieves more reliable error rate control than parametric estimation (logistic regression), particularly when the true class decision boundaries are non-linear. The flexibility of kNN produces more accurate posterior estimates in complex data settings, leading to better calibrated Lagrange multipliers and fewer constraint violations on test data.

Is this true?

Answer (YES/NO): NO